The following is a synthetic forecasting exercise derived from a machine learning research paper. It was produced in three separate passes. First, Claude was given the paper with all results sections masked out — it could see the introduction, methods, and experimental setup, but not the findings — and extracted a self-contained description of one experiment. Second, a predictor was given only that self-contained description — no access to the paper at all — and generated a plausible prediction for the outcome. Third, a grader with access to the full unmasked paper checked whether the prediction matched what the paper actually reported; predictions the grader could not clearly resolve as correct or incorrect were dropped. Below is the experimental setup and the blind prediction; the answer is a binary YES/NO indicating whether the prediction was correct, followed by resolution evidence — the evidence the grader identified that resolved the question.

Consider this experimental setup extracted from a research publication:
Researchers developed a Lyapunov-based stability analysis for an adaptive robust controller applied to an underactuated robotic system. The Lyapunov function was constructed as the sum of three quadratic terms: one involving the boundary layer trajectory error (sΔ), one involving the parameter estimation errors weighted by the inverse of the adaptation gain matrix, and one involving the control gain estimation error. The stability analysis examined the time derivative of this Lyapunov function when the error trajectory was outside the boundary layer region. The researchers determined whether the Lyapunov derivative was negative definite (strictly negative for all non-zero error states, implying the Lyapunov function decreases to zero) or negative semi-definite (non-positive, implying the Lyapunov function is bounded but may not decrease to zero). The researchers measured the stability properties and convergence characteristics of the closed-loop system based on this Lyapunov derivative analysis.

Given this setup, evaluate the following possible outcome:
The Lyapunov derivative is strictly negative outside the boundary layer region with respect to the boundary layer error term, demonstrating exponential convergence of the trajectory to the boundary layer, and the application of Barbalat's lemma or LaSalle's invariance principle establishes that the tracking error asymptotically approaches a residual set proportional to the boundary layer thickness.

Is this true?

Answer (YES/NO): NO